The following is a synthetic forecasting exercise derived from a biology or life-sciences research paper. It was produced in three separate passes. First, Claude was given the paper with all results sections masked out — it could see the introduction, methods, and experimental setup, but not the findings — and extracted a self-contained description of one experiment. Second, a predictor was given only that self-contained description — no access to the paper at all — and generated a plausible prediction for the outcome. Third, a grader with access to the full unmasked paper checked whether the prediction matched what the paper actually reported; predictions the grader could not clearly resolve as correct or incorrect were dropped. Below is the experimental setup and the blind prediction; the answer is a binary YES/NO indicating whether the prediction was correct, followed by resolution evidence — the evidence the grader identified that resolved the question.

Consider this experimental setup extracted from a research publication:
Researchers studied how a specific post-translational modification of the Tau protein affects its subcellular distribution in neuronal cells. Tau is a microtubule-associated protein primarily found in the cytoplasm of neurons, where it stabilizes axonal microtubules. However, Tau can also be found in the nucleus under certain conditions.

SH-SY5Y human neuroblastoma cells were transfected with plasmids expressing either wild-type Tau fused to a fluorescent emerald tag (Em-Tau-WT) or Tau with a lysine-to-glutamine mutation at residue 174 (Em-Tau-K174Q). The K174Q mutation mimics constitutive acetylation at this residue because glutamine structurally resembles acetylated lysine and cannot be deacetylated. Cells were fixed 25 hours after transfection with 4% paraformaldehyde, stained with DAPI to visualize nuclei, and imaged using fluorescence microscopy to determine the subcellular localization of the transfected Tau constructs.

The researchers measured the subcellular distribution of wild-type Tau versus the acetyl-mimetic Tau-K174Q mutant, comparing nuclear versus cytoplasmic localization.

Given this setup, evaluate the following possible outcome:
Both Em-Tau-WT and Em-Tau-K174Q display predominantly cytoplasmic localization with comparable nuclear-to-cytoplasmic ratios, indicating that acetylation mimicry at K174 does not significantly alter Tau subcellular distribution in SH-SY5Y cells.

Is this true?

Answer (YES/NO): NO